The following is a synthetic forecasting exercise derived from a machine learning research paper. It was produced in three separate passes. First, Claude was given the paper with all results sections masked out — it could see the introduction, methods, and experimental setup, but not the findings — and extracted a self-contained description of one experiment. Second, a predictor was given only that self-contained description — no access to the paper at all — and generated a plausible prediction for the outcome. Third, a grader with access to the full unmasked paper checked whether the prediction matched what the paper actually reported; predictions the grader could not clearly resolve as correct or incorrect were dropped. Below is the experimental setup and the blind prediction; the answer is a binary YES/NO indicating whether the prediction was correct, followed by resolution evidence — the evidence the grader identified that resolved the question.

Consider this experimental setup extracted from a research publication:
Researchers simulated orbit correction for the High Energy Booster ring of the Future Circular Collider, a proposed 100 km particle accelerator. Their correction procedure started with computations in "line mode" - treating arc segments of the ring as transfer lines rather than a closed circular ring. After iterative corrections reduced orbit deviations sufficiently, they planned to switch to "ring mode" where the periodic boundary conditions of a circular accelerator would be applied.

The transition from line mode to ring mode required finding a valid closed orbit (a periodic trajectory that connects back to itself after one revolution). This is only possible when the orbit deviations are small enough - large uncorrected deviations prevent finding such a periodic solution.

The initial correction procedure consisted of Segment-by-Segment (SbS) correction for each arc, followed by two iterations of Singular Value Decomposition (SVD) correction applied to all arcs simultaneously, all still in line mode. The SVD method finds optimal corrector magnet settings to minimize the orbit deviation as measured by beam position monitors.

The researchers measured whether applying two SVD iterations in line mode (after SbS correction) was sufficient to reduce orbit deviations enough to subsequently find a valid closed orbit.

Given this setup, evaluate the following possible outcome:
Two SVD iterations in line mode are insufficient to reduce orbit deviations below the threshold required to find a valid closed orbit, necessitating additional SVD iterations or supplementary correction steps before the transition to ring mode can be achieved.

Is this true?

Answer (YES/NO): NO